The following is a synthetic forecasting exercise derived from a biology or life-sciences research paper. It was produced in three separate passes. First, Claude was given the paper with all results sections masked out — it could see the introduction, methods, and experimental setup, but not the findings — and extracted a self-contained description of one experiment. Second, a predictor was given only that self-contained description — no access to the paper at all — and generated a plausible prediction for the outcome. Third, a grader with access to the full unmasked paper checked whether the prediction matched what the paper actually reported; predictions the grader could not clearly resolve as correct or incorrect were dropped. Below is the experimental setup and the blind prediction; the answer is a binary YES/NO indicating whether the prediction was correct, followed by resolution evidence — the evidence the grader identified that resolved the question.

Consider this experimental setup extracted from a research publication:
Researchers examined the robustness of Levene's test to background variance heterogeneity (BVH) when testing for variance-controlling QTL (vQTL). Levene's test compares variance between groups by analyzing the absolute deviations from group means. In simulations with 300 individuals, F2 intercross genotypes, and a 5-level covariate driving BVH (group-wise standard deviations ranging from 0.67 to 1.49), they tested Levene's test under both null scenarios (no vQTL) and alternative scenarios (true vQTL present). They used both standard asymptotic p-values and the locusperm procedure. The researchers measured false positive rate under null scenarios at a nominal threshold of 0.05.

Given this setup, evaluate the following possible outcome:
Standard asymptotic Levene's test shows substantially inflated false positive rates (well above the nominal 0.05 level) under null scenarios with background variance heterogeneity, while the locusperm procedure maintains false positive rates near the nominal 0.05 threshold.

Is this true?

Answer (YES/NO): NO